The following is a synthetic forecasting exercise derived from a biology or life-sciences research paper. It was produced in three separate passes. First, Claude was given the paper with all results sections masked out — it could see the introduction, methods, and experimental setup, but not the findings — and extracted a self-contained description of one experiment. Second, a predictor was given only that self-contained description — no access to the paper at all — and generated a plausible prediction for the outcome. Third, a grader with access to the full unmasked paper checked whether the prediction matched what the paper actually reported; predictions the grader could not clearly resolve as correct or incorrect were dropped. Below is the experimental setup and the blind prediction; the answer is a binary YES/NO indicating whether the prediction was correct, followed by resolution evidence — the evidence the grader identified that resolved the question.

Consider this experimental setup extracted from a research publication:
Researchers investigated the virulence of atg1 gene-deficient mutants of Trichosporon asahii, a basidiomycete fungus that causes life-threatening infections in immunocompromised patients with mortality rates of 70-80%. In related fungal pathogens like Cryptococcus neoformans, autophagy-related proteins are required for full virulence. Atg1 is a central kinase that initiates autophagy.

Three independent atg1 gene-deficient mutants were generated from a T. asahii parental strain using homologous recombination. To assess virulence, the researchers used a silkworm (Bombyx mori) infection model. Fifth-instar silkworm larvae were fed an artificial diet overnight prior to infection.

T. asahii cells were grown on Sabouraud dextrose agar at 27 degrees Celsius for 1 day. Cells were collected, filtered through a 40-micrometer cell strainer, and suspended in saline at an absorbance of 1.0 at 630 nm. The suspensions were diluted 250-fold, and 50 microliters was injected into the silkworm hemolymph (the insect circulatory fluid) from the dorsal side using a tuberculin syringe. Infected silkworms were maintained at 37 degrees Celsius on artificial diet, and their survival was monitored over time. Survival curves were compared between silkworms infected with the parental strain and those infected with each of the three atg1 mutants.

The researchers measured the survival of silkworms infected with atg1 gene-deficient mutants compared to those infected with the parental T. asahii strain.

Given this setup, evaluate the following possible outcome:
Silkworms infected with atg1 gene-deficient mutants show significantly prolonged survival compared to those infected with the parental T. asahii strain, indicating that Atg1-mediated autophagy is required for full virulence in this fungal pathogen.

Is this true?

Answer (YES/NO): NO